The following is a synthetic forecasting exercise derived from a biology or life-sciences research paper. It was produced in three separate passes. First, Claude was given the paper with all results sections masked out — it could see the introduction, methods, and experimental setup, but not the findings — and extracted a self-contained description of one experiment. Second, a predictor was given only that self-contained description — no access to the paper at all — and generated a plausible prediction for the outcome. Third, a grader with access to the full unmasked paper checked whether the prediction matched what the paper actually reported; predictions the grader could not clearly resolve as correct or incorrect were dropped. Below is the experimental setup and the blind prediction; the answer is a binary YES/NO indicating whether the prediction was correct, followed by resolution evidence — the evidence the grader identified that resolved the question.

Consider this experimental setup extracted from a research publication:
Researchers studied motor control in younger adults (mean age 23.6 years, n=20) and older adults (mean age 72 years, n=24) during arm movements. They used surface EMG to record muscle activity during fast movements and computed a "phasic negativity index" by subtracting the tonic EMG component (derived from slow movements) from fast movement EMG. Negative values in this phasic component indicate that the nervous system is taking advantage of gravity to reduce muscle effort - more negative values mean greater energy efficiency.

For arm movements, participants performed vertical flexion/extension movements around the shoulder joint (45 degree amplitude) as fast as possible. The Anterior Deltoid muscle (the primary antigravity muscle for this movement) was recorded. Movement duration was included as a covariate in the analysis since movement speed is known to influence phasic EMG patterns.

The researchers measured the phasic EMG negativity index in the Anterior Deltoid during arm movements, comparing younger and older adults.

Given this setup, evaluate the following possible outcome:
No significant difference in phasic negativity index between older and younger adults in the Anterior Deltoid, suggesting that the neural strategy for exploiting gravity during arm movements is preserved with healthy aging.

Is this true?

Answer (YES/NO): YES